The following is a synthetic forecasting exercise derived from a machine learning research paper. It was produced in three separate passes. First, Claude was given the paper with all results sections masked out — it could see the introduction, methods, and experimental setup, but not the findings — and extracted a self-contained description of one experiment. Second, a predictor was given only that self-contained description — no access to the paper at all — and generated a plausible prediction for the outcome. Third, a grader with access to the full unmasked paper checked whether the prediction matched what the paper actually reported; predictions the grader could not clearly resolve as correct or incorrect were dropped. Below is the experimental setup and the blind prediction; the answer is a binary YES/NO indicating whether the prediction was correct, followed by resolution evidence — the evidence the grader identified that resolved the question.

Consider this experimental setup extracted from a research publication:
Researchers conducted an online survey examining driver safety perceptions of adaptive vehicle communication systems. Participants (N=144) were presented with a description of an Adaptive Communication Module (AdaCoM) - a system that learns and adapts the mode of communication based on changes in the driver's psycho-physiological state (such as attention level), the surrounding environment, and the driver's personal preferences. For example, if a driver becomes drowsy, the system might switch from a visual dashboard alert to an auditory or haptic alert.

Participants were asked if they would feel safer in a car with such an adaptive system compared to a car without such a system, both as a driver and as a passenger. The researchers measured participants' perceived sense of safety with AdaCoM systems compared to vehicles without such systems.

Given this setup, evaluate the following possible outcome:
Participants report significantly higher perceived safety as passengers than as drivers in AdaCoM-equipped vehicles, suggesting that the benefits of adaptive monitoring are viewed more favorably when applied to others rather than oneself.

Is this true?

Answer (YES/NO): NO